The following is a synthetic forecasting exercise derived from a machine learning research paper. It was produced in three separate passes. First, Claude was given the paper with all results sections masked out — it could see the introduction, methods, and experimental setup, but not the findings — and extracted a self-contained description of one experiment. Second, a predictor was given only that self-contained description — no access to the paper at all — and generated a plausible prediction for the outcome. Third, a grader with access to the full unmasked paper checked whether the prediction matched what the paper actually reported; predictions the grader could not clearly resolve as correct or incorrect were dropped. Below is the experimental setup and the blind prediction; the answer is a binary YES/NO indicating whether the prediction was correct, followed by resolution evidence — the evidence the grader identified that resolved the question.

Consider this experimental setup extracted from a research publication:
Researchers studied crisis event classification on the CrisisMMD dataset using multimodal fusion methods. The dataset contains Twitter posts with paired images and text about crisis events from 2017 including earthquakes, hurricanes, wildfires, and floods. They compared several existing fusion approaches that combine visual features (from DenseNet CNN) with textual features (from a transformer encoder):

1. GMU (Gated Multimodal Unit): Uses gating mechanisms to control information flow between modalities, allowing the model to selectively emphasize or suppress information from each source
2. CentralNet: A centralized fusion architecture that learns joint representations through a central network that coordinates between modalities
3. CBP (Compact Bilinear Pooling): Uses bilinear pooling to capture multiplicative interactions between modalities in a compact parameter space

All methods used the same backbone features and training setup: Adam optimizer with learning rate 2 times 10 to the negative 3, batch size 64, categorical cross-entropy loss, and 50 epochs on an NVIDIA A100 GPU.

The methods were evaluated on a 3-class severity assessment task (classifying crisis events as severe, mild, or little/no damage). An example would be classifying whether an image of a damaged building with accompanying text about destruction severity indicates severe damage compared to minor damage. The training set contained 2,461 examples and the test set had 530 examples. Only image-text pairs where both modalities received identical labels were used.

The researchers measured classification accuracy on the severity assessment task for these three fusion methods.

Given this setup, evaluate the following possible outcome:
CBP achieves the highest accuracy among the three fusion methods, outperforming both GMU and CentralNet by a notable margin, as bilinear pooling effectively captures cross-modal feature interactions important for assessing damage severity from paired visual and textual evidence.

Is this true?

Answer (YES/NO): NO